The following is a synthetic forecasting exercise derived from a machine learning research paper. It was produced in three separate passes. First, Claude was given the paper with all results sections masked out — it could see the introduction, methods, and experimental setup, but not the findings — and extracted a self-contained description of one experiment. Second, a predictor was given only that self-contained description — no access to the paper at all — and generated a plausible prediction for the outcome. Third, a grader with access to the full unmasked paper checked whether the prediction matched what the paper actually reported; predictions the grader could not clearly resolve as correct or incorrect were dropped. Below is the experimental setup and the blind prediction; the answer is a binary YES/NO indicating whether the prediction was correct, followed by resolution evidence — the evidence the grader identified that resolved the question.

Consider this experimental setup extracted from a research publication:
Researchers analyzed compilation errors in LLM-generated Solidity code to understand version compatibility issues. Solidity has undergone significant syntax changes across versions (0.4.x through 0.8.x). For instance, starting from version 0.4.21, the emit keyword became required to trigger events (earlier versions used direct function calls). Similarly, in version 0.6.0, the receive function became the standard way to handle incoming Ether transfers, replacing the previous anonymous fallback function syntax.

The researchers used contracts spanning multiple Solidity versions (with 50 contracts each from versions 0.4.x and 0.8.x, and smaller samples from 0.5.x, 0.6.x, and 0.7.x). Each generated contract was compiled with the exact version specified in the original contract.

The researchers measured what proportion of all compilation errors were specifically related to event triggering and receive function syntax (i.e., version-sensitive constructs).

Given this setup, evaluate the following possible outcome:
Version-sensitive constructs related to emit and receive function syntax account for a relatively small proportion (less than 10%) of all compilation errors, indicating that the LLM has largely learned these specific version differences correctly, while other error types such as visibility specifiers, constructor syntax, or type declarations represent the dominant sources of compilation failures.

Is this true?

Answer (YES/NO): NO